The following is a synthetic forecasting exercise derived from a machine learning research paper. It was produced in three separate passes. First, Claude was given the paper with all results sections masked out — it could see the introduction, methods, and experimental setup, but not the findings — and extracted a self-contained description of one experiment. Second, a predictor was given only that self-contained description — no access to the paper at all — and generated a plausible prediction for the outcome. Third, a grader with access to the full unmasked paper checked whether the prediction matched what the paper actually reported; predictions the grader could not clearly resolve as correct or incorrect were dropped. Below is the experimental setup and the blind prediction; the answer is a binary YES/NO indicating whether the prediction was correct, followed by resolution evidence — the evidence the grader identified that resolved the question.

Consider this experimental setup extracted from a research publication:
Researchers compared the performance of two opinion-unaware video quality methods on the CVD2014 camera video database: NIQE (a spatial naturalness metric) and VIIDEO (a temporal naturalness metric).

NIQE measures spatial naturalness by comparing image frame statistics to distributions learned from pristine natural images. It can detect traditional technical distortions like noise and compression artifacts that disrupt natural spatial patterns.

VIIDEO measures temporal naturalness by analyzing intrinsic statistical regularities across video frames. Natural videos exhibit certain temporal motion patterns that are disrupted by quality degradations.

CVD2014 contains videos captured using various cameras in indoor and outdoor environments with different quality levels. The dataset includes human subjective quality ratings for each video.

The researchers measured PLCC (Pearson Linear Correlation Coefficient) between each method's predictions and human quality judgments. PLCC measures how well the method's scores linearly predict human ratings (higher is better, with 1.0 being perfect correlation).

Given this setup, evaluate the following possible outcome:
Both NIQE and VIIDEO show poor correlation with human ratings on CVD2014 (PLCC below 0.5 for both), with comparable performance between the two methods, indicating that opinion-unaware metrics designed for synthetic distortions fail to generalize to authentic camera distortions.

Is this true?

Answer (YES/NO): NO